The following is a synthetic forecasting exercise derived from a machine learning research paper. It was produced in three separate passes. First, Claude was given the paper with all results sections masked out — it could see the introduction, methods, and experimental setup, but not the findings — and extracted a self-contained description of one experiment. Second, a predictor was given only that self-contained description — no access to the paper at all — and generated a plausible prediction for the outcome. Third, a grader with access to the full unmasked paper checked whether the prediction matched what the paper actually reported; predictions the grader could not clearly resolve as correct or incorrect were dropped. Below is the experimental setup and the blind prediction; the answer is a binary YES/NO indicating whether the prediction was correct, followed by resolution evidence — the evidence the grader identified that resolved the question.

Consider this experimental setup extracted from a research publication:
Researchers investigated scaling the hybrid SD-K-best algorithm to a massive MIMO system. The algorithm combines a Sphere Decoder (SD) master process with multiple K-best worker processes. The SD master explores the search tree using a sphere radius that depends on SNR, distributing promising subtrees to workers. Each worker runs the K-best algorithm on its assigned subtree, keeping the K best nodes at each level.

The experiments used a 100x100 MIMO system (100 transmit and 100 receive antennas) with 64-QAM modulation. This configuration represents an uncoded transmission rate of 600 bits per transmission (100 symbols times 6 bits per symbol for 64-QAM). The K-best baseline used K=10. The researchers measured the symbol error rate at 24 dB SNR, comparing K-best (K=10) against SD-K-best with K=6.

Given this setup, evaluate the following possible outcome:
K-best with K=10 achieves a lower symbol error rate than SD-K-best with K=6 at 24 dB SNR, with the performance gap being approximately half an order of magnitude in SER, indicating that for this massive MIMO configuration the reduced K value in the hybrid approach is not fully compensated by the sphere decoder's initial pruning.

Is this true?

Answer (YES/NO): NO